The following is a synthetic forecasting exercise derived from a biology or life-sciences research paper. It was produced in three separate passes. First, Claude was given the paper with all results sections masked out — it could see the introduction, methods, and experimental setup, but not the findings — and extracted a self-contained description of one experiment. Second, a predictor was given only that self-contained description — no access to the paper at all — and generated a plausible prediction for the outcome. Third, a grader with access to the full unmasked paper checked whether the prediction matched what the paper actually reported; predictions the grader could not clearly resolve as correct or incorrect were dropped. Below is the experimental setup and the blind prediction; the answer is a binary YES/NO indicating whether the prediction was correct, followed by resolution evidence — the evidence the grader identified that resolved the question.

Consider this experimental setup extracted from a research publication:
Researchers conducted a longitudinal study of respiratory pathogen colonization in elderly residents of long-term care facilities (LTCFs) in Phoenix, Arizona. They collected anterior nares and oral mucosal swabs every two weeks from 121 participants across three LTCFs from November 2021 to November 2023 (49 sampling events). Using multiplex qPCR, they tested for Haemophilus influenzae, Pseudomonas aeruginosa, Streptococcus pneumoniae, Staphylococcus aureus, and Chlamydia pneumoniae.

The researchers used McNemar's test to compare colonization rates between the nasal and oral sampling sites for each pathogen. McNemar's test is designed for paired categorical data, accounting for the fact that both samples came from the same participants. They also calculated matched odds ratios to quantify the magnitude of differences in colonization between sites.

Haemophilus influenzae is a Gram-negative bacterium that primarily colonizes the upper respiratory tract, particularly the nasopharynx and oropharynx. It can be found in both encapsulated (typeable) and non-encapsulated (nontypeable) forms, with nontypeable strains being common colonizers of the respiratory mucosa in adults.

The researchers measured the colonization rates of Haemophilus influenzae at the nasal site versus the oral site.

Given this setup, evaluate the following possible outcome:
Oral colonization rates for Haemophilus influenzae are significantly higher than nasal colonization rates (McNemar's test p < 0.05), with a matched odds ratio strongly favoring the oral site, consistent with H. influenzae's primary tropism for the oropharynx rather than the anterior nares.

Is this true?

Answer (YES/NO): YES